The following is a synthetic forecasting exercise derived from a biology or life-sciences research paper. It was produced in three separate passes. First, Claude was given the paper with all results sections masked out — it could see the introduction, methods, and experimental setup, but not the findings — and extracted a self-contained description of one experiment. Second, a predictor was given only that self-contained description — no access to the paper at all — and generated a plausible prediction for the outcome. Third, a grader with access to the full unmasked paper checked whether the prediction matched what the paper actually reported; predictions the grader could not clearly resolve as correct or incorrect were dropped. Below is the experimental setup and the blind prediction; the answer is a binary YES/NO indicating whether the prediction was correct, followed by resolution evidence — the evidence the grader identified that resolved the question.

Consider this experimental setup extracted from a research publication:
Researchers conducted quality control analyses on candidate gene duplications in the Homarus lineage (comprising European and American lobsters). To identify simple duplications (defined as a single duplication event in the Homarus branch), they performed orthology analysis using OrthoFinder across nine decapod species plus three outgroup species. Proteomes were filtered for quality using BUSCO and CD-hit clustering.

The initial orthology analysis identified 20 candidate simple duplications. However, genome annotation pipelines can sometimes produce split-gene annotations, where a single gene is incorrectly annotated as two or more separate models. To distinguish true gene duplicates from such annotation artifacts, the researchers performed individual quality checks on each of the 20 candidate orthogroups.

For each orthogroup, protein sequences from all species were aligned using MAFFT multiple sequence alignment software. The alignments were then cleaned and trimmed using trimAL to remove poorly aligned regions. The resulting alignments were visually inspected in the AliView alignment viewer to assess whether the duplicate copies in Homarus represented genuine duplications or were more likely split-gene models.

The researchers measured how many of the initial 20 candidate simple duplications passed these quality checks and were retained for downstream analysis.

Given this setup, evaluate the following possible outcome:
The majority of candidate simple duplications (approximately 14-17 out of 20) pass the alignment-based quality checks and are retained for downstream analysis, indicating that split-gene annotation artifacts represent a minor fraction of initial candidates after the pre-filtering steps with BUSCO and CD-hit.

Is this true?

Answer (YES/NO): NO